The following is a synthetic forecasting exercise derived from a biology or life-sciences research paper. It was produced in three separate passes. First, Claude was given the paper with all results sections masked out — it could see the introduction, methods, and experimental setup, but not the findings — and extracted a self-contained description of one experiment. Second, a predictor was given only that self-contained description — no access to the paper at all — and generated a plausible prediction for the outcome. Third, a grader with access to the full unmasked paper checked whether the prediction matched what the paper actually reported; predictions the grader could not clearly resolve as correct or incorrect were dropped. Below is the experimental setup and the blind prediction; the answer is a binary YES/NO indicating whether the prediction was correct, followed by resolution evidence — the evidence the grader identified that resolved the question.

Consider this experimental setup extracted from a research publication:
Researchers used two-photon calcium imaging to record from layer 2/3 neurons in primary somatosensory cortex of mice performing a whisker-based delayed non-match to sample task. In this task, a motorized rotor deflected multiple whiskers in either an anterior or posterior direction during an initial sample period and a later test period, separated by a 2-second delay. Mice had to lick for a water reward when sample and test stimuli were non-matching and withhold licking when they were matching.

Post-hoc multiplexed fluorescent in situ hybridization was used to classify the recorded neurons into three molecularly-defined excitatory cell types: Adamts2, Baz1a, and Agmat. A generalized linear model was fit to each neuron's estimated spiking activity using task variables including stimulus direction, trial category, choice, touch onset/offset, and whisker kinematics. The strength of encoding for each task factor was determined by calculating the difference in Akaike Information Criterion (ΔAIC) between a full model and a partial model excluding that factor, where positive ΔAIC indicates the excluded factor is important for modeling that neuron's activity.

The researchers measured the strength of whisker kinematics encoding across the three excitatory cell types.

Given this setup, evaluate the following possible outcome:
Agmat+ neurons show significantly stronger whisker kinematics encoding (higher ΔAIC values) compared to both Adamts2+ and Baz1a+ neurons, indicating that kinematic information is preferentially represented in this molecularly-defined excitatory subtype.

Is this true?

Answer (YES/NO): NO